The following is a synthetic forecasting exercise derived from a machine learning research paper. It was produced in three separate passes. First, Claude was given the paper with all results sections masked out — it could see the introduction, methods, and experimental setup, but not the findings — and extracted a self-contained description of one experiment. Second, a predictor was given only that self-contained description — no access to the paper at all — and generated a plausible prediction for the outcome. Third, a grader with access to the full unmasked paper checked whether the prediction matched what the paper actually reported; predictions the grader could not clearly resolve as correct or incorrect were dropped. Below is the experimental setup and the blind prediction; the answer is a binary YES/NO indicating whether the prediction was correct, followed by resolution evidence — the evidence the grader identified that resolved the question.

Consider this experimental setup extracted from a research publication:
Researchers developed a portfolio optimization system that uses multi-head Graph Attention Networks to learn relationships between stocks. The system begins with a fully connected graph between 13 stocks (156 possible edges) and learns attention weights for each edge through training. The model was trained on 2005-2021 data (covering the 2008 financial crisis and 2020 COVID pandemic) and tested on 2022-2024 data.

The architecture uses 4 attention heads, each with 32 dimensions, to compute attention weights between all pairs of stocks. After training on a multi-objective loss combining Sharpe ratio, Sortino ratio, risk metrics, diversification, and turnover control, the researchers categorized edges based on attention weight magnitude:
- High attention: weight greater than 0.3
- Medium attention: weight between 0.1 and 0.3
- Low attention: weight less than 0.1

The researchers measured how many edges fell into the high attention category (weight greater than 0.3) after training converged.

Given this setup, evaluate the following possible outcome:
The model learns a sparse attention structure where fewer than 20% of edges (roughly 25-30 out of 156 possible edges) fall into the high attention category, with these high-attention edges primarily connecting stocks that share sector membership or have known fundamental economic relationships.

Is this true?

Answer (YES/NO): NO